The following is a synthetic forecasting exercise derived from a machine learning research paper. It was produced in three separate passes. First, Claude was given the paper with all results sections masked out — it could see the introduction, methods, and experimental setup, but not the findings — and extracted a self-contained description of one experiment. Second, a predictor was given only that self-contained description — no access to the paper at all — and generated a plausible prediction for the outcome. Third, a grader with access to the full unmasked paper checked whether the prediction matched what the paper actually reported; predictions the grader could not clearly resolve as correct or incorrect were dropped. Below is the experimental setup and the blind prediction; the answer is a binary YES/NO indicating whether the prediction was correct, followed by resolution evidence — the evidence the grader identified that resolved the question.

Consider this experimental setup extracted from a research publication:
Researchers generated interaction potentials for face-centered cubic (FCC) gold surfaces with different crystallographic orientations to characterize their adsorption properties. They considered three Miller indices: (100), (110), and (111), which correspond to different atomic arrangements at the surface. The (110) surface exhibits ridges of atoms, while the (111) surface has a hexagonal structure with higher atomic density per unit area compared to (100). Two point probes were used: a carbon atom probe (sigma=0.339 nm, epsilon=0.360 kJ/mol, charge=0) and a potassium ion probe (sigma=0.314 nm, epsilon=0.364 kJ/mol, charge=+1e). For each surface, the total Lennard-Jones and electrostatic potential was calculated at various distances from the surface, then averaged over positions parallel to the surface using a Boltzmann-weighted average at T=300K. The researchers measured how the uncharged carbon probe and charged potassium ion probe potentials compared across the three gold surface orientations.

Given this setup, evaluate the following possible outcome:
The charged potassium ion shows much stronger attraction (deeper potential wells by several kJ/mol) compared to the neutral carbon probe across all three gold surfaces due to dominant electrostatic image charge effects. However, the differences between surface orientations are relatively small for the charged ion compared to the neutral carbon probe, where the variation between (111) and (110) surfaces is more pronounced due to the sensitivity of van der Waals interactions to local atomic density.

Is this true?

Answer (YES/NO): NO